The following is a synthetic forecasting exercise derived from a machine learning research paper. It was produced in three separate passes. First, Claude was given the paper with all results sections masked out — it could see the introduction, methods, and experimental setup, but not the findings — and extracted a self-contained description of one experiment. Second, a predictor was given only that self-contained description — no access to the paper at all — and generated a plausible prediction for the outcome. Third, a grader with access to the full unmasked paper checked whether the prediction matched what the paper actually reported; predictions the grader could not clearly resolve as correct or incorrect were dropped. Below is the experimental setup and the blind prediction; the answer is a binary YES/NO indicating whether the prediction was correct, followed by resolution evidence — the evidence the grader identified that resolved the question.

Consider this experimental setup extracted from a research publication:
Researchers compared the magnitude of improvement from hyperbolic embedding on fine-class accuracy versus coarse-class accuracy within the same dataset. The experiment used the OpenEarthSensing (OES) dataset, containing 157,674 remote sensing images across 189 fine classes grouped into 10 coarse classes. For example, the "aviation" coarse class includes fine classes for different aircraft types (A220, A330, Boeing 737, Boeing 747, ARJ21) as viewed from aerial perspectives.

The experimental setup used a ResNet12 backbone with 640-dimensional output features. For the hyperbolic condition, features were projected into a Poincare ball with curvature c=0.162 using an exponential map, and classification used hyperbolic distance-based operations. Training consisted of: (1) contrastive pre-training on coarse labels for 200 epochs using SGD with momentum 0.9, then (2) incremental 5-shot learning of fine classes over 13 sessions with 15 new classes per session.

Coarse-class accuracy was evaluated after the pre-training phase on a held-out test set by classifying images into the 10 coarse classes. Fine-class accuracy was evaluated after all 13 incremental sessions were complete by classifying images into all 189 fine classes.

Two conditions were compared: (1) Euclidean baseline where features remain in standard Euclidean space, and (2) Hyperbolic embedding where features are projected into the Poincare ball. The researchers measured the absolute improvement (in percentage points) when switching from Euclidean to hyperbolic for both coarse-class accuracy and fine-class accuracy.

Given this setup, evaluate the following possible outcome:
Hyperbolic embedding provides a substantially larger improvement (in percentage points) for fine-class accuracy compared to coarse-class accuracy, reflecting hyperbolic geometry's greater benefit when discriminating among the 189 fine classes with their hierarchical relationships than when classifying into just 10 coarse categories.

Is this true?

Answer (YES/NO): YES